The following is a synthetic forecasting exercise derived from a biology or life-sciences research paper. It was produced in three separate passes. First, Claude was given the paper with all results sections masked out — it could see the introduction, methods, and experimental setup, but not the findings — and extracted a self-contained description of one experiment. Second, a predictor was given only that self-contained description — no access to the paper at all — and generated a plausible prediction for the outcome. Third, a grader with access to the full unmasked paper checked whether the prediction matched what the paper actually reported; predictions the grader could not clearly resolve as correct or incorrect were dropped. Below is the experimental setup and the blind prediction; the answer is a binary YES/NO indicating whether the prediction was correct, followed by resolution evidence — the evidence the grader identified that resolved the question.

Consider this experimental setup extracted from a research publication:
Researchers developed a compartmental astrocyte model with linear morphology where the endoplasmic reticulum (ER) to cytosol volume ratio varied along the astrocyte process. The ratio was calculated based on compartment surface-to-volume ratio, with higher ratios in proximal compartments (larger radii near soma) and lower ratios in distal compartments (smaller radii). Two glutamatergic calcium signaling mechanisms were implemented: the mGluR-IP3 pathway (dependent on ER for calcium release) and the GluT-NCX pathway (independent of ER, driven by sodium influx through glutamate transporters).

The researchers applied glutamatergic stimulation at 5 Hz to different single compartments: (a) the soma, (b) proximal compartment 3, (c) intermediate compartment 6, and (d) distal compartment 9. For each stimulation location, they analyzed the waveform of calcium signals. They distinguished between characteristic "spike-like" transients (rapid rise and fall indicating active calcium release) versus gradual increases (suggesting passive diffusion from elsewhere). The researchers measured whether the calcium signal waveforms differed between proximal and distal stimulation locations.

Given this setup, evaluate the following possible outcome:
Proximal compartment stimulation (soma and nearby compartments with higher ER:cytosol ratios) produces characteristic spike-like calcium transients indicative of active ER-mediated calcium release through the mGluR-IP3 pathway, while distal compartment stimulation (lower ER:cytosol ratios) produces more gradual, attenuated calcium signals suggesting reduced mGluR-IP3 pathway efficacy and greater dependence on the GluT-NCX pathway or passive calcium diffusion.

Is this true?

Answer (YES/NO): YES